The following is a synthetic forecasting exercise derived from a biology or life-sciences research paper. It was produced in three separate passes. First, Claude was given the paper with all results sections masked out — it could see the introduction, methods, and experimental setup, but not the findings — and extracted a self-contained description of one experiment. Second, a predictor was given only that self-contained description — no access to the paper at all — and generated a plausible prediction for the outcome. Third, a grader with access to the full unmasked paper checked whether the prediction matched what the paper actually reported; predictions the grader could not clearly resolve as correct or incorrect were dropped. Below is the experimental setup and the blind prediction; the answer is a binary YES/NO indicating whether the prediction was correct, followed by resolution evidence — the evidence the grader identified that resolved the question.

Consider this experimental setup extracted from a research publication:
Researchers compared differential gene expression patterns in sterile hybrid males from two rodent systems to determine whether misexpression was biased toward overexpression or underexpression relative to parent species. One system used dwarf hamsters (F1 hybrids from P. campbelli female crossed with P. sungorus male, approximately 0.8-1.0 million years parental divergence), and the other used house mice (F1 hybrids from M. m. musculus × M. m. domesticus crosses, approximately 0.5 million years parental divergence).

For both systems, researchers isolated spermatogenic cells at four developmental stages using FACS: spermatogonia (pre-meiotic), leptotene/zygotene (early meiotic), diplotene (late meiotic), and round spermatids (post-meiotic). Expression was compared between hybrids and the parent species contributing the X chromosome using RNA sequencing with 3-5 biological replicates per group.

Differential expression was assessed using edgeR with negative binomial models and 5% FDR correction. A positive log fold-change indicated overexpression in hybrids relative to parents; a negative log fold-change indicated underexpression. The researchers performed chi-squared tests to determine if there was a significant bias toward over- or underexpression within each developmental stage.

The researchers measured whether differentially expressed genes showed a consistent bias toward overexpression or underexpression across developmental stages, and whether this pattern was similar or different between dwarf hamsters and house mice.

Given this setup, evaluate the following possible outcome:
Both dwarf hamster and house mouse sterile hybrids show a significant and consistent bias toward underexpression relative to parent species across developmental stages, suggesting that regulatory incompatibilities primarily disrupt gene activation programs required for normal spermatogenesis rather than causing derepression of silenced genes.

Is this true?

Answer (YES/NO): NO